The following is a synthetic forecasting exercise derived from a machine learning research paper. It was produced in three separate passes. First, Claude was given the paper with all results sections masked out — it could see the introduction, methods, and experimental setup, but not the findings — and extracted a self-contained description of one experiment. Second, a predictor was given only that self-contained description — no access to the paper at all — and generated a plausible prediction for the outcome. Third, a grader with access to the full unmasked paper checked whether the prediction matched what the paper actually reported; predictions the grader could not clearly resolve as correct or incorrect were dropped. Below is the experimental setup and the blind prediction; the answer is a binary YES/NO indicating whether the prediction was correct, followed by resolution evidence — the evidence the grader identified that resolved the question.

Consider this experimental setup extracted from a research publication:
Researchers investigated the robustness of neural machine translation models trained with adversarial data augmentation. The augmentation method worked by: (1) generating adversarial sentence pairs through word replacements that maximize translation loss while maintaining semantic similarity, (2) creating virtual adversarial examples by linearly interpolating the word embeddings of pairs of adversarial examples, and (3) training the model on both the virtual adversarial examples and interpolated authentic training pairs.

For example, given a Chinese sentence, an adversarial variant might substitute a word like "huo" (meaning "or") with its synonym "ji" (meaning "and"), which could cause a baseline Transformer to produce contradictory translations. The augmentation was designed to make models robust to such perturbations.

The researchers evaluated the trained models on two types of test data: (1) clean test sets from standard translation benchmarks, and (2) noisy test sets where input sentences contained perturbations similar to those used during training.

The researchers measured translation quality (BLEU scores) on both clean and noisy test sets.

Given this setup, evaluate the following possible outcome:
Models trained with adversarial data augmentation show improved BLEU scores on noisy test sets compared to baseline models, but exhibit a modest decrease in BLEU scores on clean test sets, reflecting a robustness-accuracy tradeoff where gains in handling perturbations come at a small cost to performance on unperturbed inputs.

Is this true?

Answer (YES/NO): NO